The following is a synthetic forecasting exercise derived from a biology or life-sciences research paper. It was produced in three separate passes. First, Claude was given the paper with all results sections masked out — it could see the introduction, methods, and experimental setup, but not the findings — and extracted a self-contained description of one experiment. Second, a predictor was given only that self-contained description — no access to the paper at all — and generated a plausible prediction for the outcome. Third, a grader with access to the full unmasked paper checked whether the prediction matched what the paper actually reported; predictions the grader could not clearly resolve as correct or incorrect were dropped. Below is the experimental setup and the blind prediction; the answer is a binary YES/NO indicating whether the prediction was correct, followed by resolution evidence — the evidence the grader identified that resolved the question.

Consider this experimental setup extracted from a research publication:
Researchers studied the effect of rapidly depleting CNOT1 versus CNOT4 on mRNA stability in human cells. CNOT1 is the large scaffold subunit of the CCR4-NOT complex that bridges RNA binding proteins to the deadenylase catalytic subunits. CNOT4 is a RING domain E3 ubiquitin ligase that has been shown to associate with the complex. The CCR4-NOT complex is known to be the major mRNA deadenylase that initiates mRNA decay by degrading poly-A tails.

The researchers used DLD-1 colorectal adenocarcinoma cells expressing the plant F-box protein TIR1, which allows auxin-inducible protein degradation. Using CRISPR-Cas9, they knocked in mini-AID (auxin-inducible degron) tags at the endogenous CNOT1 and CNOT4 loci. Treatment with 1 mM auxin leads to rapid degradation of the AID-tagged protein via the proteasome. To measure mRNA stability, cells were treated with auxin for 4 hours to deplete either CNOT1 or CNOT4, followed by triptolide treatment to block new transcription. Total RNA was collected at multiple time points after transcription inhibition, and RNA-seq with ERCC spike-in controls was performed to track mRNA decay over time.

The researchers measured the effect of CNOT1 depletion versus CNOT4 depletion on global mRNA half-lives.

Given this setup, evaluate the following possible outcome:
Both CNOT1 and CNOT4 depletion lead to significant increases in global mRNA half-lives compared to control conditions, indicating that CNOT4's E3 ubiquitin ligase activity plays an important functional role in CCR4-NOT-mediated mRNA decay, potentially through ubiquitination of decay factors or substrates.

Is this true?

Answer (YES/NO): NO